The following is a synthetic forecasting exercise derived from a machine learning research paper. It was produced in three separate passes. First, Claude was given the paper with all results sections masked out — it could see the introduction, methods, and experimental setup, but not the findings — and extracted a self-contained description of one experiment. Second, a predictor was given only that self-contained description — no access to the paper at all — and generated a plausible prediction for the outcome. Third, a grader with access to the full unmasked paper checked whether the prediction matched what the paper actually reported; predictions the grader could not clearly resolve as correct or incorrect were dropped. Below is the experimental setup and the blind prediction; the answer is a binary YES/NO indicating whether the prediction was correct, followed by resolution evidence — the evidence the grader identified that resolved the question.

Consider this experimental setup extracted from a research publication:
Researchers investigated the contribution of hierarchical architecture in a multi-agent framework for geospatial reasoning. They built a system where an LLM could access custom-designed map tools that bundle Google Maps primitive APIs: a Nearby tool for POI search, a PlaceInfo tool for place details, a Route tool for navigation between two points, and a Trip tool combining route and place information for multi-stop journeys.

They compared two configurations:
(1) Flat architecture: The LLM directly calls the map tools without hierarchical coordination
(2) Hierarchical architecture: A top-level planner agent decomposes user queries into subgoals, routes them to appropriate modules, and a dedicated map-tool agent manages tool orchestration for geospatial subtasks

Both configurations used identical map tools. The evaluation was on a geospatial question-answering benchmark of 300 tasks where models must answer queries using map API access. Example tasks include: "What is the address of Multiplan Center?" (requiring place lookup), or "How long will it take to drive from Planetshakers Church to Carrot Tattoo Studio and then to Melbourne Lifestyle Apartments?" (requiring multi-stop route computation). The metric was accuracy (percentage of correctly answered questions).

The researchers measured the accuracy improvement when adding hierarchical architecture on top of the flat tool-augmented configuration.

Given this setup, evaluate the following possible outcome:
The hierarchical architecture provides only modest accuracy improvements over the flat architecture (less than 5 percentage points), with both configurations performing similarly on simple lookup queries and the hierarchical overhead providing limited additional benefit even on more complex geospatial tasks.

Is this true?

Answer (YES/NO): NO